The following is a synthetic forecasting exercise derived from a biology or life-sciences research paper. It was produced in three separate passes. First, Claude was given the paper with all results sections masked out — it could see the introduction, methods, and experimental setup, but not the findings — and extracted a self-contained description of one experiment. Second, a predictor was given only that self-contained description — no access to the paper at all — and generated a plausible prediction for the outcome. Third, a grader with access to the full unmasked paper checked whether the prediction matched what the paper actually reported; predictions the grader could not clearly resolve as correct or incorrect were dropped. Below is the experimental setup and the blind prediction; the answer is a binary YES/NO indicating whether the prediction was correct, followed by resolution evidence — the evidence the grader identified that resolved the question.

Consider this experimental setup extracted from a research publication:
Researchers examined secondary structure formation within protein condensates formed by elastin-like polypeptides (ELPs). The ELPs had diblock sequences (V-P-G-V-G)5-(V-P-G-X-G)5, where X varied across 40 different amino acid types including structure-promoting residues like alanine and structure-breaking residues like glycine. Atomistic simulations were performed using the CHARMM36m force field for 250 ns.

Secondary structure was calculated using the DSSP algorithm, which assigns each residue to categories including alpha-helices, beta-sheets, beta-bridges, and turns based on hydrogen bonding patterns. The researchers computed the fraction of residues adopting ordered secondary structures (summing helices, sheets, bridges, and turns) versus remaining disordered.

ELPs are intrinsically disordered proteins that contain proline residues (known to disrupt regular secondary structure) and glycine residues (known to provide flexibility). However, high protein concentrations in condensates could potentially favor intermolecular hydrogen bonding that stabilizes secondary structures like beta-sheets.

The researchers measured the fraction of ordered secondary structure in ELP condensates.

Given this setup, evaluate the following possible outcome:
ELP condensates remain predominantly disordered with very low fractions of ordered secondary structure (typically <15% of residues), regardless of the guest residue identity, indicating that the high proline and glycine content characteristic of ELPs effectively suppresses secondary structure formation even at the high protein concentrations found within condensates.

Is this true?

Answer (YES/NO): YES